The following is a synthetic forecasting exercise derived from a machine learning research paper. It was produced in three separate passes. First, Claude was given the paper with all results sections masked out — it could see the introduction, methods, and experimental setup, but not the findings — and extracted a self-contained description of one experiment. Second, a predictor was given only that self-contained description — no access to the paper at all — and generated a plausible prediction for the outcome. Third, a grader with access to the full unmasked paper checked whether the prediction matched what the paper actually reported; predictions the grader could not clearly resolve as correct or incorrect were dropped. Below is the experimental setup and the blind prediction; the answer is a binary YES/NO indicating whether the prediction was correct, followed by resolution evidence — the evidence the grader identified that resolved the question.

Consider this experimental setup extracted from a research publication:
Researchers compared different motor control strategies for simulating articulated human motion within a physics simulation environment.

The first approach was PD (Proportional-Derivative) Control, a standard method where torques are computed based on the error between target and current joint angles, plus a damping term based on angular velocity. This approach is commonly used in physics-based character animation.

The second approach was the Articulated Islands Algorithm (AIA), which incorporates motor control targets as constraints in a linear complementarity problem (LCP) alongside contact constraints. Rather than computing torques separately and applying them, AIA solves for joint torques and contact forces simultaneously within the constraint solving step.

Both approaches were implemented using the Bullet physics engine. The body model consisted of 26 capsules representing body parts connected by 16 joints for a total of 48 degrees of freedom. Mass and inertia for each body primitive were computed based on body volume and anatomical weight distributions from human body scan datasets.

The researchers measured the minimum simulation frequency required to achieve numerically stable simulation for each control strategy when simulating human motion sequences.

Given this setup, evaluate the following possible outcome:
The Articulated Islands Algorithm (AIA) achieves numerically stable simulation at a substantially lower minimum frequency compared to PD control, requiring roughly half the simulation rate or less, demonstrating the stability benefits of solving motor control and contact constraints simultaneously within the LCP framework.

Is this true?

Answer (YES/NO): YES